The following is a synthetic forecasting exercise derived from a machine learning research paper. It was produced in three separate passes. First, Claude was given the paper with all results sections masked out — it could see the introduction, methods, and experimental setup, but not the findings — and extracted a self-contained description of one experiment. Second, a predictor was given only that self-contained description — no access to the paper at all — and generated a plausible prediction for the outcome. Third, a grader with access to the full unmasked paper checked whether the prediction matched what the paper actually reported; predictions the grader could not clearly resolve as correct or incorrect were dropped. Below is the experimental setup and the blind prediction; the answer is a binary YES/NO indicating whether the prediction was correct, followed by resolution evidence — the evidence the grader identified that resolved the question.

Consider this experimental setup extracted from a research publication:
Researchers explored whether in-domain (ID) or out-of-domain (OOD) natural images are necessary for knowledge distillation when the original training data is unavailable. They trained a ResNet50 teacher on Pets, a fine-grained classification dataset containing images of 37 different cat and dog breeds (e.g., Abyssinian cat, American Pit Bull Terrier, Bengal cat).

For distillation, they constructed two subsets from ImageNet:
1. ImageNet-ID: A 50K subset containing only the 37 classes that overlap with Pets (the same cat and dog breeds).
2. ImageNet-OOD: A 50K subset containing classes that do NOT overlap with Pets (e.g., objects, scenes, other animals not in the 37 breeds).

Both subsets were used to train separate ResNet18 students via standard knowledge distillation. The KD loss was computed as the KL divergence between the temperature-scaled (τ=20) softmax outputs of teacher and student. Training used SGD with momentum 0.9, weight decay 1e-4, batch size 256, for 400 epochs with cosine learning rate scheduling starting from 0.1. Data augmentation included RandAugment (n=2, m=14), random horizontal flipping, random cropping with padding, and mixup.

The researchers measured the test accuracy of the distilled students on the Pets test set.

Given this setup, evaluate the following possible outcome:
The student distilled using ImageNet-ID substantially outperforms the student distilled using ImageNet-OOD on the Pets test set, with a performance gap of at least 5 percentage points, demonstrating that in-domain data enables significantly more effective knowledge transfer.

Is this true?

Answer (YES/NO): YES